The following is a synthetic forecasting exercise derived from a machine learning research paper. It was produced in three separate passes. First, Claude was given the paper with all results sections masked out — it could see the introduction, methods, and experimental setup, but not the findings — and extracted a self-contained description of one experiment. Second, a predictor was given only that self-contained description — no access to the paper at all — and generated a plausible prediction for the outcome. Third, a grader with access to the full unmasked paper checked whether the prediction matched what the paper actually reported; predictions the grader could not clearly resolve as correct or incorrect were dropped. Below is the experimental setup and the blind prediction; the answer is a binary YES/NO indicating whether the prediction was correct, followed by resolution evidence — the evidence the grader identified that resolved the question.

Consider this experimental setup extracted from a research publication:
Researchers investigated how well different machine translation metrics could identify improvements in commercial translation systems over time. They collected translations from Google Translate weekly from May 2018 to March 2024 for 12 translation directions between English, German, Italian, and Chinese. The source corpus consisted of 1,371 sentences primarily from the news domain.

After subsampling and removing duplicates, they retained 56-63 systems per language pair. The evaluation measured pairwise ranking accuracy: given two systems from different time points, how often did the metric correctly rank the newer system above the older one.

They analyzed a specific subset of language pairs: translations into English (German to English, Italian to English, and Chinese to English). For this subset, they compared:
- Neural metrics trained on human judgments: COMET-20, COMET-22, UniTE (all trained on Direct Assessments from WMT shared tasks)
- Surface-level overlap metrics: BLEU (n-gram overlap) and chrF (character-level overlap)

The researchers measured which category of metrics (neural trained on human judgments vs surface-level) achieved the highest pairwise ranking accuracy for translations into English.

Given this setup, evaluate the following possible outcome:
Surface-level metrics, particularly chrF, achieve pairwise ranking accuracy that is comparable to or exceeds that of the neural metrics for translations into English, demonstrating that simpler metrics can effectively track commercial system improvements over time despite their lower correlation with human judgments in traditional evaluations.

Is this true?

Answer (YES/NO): YES